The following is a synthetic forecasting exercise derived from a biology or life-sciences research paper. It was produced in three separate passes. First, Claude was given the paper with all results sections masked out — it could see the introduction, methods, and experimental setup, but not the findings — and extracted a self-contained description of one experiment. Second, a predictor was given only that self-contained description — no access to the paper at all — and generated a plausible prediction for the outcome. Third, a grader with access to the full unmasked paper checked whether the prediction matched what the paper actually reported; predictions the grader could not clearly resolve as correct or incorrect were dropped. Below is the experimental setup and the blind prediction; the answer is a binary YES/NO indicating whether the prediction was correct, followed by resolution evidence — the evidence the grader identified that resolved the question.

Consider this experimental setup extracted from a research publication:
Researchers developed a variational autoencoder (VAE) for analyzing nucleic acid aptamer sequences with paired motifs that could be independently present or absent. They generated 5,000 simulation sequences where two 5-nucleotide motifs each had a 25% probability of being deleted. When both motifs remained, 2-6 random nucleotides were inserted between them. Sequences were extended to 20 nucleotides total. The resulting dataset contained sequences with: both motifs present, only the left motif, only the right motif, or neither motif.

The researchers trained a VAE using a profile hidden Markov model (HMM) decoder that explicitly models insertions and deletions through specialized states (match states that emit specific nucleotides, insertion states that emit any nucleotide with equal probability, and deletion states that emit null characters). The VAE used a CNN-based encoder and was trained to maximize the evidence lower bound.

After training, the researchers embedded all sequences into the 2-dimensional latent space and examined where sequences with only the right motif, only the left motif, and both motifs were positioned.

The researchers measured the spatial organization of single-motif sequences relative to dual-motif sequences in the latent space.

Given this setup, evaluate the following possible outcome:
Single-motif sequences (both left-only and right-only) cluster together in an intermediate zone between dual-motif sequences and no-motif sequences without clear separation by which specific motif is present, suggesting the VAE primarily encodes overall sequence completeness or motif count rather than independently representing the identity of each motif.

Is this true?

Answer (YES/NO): NO